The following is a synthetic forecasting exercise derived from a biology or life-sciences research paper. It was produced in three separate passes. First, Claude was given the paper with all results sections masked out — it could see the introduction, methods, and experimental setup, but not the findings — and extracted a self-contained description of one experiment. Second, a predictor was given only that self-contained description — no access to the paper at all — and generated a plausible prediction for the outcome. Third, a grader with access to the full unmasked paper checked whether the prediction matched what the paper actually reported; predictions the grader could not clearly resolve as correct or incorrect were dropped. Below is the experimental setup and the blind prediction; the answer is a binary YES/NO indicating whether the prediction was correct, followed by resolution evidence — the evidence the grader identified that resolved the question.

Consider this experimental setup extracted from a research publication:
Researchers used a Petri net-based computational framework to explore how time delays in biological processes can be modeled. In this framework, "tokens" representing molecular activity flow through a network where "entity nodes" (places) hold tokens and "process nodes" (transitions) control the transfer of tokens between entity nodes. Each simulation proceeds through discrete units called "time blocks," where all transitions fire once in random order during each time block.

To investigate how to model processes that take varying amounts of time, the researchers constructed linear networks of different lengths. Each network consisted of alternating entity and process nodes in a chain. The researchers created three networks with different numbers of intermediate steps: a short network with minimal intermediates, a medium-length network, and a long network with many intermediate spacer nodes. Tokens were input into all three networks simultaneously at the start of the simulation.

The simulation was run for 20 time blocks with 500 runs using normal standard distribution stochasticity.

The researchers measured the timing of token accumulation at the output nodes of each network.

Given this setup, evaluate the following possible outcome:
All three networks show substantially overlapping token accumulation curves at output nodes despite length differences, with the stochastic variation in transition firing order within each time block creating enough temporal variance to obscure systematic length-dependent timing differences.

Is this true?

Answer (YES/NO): NO